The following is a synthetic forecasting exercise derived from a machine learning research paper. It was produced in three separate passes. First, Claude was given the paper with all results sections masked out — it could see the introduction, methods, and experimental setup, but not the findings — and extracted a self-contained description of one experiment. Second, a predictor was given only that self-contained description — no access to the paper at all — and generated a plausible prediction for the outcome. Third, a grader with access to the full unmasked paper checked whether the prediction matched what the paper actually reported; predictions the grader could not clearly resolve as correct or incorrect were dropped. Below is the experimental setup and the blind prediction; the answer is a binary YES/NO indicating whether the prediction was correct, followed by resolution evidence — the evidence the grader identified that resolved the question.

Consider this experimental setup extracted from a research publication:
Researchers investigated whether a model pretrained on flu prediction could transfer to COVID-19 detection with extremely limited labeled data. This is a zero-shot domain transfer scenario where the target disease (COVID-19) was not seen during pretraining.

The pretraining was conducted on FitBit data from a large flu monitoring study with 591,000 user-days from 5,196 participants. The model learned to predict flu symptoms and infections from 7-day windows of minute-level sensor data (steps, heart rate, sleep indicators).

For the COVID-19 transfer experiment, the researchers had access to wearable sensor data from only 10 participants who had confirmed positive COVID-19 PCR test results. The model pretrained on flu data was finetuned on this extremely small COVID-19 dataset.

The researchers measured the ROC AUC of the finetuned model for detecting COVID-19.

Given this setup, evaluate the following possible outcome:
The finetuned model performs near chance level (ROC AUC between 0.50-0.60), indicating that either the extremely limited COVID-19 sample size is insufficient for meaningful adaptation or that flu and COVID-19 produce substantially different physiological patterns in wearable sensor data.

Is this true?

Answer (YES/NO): NO